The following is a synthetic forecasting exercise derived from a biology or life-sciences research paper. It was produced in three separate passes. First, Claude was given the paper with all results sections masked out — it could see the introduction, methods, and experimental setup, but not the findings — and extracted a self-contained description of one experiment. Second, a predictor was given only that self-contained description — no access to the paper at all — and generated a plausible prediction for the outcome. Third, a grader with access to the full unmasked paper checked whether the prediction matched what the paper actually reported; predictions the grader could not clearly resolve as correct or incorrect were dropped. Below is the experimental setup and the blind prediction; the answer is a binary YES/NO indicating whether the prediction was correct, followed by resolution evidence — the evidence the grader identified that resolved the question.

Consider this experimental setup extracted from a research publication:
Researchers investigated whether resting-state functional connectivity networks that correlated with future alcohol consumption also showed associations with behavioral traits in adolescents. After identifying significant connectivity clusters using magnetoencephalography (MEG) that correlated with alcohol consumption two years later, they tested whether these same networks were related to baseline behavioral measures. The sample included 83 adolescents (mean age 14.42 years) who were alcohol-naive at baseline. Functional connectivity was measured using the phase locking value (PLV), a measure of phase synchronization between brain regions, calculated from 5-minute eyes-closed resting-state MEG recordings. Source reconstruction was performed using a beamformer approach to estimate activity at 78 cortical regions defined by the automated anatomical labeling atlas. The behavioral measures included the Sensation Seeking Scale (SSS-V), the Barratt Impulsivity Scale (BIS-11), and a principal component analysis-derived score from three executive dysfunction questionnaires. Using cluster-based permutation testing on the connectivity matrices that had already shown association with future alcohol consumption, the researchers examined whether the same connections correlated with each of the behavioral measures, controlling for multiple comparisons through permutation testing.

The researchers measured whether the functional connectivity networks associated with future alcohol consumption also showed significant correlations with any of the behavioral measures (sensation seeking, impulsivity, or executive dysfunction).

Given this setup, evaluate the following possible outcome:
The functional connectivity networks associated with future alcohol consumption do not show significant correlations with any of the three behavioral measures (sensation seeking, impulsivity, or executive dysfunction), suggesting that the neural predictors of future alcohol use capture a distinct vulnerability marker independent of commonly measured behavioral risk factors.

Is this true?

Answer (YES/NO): NO